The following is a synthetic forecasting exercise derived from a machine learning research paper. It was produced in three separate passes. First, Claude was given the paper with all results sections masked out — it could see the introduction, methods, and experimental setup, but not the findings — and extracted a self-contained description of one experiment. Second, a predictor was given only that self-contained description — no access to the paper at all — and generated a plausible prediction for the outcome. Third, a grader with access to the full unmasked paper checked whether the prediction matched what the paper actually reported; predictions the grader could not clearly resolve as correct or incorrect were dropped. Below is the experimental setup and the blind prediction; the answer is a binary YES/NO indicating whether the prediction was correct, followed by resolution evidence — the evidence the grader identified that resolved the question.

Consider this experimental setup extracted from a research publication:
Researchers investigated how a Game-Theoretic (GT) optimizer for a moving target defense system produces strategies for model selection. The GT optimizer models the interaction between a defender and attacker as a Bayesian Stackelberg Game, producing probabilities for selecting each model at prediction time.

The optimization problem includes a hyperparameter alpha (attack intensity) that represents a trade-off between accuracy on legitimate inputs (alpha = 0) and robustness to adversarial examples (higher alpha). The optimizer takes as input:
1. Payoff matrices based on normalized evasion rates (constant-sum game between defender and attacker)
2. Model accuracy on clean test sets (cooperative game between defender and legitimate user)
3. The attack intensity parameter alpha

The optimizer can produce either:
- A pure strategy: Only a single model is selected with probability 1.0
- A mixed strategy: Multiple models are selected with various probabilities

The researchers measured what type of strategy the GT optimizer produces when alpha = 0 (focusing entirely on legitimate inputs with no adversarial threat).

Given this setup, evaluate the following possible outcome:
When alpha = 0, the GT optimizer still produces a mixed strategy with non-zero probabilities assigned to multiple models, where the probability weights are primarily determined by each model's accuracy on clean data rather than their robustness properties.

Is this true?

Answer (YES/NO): NO